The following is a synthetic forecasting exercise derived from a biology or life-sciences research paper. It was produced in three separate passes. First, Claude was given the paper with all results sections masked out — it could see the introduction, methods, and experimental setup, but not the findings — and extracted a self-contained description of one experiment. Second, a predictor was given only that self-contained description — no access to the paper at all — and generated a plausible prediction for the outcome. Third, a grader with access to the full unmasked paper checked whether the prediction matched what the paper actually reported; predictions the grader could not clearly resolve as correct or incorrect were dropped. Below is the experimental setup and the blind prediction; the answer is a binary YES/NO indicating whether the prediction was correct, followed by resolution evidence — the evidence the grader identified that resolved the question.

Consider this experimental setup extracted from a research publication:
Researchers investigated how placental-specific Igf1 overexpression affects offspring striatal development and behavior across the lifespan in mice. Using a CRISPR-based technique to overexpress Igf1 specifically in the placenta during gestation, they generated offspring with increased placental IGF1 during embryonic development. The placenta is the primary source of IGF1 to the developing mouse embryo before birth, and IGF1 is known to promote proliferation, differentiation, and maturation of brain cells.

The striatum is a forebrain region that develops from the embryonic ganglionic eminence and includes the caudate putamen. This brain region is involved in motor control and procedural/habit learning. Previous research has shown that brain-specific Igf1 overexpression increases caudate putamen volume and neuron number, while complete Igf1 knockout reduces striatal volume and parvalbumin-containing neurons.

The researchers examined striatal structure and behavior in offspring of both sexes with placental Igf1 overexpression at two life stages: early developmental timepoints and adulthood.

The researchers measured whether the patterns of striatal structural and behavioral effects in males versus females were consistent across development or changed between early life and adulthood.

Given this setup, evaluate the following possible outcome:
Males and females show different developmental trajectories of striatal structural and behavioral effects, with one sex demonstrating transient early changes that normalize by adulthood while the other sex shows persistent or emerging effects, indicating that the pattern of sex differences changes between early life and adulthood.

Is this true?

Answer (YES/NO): YES